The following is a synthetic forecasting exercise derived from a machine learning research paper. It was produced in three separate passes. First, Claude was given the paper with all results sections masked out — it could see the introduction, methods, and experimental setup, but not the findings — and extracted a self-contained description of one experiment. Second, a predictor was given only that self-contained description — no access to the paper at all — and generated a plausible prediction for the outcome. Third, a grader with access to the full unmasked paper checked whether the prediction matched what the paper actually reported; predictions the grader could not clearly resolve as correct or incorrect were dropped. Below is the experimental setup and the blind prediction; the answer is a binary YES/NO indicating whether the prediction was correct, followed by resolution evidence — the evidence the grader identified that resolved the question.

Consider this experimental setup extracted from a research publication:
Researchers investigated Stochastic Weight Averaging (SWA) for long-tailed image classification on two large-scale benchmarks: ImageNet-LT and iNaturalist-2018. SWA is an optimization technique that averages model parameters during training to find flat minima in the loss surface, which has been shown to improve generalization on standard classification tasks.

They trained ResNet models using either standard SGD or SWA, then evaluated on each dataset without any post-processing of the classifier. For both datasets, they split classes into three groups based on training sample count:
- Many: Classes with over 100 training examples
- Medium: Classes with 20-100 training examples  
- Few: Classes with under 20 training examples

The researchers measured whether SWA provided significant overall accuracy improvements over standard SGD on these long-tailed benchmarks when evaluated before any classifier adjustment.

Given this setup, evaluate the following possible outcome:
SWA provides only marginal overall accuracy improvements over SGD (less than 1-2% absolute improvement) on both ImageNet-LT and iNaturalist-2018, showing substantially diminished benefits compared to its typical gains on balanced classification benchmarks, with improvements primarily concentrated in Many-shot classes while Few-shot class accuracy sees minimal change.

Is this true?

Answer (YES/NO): NO